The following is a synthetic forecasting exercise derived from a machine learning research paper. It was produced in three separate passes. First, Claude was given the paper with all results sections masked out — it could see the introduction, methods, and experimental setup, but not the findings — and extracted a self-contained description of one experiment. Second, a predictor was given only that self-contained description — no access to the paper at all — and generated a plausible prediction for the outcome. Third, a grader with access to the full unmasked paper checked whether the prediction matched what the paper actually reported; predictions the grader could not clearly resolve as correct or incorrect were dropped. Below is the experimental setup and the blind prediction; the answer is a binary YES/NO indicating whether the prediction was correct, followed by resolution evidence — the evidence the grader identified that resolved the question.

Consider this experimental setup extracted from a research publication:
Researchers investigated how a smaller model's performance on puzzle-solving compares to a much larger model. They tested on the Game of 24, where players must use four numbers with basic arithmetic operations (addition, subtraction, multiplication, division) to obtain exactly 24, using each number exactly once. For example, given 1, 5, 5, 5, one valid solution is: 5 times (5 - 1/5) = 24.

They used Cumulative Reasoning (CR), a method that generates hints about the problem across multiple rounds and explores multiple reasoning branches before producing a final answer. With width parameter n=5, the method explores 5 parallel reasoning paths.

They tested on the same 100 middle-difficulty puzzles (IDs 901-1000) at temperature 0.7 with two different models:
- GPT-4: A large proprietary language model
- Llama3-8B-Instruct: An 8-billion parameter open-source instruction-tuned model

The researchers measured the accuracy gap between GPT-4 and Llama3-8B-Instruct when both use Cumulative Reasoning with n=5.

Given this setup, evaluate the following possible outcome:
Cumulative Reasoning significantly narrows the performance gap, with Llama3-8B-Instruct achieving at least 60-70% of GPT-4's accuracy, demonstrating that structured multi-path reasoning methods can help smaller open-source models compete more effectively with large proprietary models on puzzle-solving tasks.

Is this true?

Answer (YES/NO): NO